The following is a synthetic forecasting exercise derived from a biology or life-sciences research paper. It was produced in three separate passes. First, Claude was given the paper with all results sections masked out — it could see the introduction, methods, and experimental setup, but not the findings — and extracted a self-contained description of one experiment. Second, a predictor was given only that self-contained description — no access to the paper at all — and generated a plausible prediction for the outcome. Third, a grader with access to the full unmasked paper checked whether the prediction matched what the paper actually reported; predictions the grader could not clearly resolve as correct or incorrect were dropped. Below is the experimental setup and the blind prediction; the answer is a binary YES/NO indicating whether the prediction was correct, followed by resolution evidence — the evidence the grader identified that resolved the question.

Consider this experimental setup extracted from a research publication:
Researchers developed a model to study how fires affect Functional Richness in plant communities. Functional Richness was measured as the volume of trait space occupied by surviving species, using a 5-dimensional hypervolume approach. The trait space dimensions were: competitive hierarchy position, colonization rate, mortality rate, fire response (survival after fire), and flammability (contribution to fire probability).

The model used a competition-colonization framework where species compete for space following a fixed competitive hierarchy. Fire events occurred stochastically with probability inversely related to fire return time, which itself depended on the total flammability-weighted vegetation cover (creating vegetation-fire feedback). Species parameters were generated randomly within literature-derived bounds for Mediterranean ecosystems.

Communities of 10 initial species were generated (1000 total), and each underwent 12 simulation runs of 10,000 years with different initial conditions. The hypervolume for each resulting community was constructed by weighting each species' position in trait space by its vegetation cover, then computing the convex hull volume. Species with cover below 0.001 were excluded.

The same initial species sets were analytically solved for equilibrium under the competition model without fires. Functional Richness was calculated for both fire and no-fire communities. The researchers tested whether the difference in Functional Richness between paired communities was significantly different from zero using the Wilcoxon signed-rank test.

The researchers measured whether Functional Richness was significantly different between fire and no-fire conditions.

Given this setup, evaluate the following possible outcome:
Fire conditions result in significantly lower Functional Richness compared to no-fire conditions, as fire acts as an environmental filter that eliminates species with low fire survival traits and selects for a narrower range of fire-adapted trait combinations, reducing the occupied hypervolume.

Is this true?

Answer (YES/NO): NO